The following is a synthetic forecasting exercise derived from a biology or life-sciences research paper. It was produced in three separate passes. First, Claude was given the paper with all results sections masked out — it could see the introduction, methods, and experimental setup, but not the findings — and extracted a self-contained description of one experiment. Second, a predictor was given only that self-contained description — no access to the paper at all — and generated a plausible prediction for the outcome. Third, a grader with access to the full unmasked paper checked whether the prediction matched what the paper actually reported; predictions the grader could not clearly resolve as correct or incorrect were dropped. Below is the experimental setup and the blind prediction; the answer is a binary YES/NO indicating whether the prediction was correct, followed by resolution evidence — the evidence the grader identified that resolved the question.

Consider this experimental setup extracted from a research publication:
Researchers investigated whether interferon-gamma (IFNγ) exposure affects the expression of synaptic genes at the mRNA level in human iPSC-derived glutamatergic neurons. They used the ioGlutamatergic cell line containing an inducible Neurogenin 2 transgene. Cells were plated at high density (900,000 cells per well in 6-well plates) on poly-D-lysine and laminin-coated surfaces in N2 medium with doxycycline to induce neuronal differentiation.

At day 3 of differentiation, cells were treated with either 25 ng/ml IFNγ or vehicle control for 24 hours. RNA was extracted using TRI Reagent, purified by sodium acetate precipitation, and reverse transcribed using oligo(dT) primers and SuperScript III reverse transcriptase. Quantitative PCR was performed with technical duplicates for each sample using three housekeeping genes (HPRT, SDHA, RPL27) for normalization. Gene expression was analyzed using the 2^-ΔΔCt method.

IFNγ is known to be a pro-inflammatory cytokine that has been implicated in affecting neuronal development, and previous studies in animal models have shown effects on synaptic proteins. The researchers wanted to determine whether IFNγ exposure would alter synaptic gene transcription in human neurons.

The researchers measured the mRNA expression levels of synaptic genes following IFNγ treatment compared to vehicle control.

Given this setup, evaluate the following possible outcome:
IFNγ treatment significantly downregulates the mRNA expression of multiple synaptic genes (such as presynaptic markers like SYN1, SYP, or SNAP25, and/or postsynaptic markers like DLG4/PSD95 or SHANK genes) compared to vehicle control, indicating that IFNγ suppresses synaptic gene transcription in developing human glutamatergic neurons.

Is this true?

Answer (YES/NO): NO